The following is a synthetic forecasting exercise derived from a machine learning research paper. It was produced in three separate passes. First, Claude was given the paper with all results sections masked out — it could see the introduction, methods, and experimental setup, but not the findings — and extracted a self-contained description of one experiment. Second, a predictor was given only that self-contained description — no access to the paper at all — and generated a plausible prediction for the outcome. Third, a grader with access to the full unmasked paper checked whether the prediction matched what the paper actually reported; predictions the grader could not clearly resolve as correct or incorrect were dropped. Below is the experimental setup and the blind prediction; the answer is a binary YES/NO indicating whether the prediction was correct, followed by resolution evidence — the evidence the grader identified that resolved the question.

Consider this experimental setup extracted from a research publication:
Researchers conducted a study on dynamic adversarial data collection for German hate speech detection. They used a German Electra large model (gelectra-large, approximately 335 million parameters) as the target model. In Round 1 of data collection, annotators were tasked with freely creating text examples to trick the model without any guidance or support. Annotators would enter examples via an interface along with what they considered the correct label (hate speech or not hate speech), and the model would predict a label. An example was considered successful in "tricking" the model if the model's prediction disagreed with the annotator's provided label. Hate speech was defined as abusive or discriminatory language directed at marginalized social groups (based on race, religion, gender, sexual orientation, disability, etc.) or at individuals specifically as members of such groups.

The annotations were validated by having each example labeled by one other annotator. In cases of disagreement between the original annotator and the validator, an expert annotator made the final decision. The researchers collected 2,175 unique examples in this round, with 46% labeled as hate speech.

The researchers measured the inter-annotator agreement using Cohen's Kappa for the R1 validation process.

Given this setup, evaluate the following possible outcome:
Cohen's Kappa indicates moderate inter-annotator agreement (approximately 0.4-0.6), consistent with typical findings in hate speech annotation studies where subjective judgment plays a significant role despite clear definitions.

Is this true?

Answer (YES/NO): NO